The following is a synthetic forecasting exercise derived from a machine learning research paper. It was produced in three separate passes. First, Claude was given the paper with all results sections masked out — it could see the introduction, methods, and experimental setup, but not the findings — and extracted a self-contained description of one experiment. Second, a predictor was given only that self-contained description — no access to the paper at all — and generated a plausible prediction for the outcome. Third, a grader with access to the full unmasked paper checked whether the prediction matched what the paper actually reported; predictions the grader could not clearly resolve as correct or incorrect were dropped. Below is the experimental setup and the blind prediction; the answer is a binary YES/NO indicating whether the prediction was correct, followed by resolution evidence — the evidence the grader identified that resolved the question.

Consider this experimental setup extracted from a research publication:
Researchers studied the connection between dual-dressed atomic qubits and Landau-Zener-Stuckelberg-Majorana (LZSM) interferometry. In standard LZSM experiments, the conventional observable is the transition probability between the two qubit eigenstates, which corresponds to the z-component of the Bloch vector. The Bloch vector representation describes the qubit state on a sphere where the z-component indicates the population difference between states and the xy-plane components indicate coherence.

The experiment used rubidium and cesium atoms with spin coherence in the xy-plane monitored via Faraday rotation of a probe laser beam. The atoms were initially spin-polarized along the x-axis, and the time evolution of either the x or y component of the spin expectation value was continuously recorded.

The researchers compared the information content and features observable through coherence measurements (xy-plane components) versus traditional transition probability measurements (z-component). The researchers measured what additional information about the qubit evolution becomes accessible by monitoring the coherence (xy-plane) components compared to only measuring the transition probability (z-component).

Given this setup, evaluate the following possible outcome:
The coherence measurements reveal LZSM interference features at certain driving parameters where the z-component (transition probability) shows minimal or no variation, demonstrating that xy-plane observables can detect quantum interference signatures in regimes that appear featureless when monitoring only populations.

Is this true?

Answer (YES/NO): NO